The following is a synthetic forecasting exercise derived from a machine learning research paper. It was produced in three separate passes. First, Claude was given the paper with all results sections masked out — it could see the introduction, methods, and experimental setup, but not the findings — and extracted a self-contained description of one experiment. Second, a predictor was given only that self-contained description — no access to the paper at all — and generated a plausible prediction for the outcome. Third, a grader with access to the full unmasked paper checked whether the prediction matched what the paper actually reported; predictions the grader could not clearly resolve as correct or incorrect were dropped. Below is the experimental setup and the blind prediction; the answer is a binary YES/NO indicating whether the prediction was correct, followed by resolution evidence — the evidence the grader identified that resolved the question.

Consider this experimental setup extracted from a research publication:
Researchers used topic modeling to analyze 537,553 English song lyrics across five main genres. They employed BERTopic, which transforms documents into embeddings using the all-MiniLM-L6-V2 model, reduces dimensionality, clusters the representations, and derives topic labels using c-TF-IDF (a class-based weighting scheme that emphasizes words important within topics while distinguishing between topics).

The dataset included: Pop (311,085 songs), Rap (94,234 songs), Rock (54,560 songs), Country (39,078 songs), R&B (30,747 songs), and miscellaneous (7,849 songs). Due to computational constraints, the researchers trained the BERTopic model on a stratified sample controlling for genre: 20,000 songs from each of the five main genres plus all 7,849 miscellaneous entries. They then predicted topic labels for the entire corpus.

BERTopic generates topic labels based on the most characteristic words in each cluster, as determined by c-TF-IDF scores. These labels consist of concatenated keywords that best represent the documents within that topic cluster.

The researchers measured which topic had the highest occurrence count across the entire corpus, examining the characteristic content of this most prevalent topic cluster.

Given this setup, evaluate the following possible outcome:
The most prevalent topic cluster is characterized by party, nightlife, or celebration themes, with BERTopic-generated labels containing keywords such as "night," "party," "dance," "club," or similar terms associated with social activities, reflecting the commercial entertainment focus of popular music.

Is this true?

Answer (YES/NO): NO